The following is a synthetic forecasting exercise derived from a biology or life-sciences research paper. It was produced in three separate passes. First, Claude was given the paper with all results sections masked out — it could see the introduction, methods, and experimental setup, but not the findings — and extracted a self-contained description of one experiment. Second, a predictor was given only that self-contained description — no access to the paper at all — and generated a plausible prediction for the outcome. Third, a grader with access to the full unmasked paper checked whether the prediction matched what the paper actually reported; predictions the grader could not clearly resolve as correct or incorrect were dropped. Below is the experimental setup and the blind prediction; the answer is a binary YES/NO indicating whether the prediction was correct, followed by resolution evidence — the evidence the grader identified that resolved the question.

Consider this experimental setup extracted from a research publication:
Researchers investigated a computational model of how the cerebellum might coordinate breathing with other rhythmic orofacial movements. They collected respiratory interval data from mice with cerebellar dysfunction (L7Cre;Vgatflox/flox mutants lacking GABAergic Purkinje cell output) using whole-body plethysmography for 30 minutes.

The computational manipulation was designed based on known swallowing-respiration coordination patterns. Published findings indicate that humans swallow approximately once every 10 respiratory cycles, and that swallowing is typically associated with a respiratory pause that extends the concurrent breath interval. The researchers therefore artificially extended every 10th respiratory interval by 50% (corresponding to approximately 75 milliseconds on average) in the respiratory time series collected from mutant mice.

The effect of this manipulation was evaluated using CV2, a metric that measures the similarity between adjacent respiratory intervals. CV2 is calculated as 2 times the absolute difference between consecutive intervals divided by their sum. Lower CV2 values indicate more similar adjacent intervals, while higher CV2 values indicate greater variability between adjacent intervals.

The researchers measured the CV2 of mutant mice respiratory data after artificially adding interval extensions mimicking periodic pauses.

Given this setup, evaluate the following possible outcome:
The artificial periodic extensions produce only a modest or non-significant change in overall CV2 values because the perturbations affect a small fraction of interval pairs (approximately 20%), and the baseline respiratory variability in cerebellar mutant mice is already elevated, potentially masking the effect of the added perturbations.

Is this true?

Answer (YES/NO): NO